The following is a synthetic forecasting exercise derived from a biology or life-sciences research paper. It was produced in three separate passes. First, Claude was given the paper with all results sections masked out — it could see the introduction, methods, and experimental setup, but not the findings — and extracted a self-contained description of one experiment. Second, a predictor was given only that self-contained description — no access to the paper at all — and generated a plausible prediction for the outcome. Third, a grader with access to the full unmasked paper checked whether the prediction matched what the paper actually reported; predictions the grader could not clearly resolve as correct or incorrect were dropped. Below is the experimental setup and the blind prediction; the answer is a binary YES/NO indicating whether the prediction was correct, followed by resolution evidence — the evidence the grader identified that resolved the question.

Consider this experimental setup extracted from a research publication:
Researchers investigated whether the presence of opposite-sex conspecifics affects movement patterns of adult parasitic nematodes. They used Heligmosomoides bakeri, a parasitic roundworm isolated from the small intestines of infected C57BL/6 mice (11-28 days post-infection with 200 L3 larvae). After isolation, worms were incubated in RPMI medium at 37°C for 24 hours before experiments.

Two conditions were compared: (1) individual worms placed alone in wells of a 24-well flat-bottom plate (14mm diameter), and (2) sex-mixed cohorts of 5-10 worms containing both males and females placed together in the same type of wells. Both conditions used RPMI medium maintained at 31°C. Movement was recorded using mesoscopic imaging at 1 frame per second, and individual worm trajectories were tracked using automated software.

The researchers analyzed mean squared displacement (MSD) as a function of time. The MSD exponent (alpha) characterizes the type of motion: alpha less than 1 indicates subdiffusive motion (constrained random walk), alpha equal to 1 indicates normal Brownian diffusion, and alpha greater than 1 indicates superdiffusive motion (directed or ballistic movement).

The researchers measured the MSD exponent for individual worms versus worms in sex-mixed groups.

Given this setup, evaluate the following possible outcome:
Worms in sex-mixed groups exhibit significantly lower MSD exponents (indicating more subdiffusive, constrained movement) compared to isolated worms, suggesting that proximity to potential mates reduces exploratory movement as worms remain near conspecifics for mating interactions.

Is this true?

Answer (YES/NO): NO